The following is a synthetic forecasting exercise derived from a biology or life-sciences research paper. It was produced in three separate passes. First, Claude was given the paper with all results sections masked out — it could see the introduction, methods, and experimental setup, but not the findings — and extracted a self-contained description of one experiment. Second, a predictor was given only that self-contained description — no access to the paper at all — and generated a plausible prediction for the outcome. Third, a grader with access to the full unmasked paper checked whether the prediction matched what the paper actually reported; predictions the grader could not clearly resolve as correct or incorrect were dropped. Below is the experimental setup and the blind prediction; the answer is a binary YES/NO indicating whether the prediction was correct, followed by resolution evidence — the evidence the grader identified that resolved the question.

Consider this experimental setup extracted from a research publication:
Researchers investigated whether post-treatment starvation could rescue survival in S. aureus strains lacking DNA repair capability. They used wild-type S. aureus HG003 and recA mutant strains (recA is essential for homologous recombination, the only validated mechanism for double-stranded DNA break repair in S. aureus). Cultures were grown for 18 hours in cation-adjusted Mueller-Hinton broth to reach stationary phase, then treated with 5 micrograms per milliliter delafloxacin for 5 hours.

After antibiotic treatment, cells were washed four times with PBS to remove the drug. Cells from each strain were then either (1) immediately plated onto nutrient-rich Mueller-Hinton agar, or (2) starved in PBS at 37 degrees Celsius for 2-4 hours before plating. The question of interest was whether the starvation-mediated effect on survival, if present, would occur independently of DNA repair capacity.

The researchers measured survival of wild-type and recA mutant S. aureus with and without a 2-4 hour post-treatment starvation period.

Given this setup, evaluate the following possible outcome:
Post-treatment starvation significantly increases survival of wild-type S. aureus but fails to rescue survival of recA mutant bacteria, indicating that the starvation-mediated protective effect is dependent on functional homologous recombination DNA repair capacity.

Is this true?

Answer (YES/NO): NO